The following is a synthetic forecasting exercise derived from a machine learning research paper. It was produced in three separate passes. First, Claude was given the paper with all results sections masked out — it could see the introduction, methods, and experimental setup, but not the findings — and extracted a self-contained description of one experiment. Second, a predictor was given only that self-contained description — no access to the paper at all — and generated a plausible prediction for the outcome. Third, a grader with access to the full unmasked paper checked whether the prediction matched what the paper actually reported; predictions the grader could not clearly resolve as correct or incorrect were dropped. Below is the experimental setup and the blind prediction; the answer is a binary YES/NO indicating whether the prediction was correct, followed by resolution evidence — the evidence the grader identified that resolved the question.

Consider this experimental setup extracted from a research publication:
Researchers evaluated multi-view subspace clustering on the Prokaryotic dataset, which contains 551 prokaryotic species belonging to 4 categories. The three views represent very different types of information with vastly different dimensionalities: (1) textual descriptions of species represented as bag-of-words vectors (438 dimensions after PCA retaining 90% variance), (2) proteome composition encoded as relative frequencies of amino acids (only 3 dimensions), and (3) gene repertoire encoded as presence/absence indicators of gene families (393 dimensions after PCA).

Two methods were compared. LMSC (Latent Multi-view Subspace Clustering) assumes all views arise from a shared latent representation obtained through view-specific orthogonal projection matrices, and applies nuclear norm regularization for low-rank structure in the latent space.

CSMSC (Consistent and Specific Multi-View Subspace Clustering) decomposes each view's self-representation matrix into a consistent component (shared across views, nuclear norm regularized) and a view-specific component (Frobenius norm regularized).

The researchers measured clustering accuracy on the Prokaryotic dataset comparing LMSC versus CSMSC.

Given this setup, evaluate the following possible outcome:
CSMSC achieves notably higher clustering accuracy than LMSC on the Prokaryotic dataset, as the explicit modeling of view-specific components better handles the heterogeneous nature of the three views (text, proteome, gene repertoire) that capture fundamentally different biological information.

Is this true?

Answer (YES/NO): NO